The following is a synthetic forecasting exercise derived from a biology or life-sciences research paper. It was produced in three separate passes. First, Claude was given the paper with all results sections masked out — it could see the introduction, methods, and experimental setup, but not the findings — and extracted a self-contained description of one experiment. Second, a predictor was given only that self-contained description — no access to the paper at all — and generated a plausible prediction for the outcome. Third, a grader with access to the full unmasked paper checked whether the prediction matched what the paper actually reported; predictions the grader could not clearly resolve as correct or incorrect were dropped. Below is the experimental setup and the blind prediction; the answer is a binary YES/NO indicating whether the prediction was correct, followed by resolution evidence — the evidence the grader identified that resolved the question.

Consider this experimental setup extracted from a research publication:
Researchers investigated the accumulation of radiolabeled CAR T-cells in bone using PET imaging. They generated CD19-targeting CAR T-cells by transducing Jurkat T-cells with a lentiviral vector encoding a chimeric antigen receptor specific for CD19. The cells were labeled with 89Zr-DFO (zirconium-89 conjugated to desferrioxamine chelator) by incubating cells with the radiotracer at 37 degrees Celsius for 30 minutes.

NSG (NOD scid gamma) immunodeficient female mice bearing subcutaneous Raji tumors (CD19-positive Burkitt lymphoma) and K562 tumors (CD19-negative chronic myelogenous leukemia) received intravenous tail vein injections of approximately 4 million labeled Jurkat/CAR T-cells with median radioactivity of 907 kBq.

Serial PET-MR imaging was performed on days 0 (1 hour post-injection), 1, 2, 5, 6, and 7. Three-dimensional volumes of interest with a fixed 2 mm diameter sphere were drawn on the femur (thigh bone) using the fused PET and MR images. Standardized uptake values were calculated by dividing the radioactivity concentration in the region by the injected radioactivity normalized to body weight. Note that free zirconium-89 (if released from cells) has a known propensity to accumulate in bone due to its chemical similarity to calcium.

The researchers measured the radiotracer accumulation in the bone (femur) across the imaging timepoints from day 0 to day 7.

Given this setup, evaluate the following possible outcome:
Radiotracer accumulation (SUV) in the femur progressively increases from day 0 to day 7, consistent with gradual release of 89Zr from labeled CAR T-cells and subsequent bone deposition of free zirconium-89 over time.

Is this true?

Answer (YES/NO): NO